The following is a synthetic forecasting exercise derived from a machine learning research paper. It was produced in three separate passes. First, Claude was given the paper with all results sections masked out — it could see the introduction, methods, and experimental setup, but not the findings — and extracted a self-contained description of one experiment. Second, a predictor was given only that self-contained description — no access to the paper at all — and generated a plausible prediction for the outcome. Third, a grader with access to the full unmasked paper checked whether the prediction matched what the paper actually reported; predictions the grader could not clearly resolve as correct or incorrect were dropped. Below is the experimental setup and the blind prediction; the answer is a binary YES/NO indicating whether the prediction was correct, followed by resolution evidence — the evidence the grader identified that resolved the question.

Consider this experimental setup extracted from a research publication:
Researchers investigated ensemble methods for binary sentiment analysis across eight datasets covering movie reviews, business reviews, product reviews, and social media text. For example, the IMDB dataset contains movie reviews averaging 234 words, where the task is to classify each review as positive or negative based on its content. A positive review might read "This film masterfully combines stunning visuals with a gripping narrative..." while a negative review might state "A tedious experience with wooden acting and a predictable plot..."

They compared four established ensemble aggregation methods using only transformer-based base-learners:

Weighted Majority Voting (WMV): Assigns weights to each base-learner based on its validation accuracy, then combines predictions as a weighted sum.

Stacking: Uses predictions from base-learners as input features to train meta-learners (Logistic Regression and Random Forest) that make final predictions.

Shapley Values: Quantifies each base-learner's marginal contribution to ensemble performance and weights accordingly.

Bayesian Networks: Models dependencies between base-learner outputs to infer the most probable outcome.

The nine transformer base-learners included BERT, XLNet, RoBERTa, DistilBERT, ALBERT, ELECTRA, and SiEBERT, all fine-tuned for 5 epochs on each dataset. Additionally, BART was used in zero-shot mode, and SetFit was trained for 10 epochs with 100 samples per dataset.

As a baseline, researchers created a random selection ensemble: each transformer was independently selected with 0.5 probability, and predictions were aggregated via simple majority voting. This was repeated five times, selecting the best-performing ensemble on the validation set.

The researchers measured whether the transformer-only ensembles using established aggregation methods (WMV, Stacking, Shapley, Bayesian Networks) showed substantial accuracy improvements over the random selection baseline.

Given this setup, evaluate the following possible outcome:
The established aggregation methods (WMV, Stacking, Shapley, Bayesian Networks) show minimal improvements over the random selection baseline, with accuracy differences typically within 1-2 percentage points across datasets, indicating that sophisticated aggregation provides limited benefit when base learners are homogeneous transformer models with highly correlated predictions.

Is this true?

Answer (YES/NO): YES